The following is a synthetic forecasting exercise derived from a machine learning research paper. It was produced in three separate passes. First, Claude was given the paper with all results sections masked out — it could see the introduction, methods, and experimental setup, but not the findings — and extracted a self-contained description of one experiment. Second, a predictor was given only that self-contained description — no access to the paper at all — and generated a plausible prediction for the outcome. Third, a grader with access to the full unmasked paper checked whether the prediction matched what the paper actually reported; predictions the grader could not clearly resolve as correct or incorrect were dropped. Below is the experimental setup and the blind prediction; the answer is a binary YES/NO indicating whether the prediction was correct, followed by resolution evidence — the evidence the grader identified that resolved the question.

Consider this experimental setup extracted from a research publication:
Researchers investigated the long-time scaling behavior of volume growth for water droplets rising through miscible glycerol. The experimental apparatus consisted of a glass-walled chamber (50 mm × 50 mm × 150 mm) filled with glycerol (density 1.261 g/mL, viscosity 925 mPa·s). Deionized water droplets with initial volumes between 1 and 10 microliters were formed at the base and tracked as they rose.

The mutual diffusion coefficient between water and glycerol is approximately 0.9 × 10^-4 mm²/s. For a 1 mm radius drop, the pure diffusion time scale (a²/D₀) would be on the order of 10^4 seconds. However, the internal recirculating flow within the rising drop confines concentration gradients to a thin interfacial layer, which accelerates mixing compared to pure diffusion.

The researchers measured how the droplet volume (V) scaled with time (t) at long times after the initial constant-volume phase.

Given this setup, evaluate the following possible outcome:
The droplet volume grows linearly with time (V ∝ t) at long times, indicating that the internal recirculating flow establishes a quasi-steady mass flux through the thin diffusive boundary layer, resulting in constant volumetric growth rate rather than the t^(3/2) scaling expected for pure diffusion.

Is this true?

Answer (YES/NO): NO